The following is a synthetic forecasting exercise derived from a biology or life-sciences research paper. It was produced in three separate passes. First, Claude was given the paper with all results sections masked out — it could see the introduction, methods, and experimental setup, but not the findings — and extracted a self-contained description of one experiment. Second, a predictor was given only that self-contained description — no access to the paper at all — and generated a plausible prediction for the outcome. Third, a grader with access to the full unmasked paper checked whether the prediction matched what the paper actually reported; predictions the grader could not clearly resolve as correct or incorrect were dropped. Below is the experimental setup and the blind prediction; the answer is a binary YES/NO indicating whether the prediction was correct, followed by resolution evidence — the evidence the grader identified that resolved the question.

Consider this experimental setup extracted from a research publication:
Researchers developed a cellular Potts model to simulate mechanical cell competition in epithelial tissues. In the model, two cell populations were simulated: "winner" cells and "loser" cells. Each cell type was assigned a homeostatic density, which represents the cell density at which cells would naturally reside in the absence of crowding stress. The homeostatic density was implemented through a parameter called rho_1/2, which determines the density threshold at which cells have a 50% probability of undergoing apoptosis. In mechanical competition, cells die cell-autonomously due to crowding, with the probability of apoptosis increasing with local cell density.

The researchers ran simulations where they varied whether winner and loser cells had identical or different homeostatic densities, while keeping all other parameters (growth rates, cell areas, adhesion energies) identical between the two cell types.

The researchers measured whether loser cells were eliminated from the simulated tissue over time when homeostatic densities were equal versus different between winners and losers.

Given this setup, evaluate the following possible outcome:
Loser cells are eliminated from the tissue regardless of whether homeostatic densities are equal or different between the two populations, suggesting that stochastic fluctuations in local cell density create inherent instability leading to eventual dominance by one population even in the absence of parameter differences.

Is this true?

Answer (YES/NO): NO